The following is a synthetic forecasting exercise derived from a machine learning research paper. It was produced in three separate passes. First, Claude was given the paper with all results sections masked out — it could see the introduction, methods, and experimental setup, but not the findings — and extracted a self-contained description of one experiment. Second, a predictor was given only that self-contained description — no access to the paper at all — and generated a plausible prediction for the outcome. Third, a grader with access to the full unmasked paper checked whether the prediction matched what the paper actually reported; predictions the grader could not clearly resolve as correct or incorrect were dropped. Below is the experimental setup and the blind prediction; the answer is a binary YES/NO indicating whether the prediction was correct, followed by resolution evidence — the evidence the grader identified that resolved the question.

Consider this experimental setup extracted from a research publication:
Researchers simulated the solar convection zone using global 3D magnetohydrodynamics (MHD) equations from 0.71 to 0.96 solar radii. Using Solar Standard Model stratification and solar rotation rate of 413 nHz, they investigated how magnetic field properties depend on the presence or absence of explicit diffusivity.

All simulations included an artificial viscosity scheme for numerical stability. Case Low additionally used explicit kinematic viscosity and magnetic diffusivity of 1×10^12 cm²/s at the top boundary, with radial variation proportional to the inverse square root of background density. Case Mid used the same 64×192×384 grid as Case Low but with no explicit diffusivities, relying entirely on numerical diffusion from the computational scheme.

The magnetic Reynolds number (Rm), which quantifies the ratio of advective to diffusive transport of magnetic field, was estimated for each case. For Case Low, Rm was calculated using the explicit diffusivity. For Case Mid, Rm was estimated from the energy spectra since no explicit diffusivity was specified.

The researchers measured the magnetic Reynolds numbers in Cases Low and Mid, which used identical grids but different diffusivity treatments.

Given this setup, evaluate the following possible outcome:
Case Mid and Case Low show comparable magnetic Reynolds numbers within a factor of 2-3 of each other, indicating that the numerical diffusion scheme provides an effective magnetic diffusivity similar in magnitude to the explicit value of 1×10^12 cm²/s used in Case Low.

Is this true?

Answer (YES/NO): YES